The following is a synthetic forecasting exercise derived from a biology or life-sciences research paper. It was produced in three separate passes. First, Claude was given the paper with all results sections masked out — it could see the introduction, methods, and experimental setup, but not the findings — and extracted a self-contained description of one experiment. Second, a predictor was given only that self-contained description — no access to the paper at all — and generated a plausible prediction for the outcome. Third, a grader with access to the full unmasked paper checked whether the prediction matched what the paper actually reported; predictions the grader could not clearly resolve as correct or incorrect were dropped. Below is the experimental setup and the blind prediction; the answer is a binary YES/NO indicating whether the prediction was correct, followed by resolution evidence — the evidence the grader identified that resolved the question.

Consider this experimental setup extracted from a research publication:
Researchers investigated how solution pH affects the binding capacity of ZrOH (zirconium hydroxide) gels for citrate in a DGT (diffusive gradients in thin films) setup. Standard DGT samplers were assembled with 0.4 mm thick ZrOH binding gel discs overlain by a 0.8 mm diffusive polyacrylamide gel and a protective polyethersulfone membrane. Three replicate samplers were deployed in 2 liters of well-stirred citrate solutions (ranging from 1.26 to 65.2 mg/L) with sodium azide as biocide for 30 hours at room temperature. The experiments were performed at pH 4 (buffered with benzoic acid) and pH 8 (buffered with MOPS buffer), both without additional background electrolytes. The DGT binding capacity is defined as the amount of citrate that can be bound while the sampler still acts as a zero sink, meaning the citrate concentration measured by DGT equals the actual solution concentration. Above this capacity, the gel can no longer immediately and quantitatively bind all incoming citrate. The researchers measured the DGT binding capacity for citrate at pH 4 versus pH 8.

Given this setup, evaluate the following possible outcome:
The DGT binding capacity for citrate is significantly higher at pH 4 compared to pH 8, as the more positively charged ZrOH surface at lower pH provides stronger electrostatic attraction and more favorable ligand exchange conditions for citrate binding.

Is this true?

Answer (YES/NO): YES